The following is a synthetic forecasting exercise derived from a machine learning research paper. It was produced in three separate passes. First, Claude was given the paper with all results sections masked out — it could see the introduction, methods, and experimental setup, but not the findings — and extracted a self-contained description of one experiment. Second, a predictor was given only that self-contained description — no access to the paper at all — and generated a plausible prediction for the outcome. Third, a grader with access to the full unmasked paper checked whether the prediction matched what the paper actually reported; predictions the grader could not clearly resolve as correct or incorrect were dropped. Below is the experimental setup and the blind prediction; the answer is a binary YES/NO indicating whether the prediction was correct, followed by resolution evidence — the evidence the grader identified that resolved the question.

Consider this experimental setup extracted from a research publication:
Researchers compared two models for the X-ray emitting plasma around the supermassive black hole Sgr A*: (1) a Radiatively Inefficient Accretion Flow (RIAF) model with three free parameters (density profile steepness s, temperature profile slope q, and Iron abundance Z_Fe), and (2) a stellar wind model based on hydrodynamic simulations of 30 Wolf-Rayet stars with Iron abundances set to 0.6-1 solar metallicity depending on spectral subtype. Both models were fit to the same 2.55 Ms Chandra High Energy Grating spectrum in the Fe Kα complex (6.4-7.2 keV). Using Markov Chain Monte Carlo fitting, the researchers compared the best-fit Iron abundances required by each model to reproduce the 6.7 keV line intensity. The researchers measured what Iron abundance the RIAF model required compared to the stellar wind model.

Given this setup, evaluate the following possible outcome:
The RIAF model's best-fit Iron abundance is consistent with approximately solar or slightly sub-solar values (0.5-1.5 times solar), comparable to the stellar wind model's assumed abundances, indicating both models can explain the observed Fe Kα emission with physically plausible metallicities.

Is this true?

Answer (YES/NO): NO